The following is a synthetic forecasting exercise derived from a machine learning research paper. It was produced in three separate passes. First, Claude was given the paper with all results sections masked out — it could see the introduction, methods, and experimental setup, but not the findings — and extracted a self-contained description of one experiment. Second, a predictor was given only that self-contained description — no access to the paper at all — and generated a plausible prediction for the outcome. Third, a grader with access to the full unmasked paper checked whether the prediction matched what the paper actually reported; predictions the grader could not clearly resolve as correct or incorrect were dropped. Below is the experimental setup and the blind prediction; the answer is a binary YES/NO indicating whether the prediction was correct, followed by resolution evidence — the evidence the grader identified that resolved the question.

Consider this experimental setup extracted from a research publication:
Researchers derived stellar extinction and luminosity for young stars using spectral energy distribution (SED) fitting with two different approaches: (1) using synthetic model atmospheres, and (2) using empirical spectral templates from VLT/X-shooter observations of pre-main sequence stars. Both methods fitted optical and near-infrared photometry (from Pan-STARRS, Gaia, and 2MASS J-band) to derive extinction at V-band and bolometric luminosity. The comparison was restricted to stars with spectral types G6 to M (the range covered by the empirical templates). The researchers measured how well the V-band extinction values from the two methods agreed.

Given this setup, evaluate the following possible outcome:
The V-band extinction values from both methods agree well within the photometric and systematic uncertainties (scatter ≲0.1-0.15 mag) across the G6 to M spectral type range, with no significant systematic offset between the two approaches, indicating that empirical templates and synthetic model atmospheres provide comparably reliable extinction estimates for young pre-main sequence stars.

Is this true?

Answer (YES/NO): NO